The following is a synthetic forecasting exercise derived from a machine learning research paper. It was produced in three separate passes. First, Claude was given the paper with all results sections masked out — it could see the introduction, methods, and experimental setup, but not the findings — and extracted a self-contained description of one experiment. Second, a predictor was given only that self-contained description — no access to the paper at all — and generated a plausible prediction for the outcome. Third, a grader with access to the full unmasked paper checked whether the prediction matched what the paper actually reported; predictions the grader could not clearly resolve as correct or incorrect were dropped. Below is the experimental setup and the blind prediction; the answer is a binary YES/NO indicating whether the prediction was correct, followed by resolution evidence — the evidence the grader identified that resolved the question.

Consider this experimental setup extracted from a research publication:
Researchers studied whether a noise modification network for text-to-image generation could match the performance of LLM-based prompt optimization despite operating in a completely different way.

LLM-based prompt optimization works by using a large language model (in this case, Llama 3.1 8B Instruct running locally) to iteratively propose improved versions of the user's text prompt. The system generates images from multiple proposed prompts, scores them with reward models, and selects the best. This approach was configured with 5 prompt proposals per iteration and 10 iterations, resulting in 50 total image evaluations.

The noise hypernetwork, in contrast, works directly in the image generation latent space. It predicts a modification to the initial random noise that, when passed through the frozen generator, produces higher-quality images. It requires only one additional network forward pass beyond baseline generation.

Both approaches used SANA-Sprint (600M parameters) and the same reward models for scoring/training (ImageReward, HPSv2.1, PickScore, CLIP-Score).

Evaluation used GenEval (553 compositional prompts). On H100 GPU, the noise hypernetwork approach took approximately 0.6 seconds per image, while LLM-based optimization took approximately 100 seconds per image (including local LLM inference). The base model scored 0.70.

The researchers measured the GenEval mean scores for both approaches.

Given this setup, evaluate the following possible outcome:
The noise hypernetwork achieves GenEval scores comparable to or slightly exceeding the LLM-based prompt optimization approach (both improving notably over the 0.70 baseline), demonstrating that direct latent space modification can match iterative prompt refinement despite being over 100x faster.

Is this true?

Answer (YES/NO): YES